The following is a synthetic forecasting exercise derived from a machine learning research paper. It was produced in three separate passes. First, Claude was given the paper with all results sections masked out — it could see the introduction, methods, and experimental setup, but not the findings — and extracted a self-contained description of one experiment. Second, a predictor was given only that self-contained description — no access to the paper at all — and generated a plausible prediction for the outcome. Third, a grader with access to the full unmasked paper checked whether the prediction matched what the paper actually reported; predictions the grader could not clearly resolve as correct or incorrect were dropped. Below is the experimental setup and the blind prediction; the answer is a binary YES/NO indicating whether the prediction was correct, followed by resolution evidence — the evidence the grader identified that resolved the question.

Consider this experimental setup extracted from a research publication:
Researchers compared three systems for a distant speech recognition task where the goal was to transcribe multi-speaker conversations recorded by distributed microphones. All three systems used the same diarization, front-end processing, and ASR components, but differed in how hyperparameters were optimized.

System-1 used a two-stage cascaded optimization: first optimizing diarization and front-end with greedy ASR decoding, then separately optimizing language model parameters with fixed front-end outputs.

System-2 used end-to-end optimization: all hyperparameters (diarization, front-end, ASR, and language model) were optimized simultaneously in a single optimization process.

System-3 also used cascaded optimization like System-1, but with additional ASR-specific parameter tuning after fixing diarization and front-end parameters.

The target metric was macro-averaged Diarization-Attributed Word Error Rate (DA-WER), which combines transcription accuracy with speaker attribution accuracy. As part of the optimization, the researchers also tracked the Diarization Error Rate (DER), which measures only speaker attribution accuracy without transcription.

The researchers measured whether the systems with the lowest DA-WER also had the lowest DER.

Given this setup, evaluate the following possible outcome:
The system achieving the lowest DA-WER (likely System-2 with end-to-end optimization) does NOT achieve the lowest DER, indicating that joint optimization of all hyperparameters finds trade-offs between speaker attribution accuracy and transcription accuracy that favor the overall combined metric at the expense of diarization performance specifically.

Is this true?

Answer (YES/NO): YES